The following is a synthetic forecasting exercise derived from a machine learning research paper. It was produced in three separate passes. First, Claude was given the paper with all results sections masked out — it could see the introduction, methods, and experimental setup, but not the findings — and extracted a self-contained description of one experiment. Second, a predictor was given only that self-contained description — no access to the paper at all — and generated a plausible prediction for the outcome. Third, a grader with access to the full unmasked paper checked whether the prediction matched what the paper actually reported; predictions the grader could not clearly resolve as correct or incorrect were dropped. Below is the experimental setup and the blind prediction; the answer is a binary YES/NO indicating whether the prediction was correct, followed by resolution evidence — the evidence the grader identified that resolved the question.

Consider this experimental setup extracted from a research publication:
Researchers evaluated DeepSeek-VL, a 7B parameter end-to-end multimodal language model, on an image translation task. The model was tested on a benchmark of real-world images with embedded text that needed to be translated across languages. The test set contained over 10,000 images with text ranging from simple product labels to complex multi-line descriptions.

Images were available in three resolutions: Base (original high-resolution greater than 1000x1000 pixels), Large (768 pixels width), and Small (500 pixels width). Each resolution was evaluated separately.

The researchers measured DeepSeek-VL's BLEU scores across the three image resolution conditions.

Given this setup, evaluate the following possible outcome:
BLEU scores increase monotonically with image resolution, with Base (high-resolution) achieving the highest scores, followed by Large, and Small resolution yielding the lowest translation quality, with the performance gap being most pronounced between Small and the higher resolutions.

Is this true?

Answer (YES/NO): NO